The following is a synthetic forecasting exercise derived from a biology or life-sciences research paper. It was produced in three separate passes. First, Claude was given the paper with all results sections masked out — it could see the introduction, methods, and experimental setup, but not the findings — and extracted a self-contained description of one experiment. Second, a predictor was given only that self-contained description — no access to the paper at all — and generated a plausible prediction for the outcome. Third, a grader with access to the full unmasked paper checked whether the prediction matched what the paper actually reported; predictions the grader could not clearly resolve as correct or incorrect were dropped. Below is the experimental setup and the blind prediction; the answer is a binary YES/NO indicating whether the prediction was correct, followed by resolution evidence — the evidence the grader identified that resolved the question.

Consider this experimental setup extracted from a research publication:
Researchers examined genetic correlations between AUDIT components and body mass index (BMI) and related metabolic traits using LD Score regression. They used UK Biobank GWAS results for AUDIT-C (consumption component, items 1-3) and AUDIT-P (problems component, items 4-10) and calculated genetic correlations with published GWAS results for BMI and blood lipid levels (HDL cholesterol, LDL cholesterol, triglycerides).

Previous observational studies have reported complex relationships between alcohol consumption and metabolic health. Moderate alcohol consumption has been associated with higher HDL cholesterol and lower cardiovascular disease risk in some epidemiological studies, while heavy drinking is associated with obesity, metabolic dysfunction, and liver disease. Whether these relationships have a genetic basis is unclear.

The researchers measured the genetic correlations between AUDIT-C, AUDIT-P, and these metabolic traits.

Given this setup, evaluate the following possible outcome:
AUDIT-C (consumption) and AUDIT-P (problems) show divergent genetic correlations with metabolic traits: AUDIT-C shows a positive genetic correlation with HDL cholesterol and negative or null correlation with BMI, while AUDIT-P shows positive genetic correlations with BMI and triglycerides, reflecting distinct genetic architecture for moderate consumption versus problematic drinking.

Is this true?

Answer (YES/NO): NO